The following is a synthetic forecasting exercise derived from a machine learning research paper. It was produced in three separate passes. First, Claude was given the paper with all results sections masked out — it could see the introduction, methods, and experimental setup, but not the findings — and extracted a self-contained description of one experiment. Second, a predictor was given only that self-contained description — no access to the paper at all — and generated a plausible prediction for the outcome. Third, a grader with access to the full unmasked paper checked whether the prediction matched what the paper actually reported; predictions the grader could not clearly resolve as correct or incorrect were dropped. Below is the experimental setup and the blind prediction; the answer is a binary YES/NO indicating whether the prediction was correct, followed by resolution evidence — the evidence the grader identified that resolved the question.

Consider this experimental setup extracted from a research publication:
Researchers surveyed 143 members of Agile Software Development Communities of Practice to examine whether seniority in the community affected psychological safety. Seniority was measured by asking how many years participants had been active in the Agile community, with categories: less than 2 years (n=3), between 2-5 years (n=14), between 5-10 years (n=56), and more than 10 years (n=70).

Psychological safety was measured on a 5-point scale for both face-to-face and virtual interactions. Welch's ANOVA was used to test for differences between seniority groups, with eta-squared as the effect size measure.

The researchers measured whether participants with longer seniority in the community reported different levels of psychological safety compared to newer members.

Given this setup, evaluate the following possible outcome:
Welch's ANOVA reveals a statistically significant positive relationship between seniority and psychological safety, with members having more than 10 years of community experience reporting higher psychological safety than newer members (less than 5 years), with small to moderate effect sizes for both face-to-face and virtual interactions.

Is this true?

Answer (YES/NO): NO